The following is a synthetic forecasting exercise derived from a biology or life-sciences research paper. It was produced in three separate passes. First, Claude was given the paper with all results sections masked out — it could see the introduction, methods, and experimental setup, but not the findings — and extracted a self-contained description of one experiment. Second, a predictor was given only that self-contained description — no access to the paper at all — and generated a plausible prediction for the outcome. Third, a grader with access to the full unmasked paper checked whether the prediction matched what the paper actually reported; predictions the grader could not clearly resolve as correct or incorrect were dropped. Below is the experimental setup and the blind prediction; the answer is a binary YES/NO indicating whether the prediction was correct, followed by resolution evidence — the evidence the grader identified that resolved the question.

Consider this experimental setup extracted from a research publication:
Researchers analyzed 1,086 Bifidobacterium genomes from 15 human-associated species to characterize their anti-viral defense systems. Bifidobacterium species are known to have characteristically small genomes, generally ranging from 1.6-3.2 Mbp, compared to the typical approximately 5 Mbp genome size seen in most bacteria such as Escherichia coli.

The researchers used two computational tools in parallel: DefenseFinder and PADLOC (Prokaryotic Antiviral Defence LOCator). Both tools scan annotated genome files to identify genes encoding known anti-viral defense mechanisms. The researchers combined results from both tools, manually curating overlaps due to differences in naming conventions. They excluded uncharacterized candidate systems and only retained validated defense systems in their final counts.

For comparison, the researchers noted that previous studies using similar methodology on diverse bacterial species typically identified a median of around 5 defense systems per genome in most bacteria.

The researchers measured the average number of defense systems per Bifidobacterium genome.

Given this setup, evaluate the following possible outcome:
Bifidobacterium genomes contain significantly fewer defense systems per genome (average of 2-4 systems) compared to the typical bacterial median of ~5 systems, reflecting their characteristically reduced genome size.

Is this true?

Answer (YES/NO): NO